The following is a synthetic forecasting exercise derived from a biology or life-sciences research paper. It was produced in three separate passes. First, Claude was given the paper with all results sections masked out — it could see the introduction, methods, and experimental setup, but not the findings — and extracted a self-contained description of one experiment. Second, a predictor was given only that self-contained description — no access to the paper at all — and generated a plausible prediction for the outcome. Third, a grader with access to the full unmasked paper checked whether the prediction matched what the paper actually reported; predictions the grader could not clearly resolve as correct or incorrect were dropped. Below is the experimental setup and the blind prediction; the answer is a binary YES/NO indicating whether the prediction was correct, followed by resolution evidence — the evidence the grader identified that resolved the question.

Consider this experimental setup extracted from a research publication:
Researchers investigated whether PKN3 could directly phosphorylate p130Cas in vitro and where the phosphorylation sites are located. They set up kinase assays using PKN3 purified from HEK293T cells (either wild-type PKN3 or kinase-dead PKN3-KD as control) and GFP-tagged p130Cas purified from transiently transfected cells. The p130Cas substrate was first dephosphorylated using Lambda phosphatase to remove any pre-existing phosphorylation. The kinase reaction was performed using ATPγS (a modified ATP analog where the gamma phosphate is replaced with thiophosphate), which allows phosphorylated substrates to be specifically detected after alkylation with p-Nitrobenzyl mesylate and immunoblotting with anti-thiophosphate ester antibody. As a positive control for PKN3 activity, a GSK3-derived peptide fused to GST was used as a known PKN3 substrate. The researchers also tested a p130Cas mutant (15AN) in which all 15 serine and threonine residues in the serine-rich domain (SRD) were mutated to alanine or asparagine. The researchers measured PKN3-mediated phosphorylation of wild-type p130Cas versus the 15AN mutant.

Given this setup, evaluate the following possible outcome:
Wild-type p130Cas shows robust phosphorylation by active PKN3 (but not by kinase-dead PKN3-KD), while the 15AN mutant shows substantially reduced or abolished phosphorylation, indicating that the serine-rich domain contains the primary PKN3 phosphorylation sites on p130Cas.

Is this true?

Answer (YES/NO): NO